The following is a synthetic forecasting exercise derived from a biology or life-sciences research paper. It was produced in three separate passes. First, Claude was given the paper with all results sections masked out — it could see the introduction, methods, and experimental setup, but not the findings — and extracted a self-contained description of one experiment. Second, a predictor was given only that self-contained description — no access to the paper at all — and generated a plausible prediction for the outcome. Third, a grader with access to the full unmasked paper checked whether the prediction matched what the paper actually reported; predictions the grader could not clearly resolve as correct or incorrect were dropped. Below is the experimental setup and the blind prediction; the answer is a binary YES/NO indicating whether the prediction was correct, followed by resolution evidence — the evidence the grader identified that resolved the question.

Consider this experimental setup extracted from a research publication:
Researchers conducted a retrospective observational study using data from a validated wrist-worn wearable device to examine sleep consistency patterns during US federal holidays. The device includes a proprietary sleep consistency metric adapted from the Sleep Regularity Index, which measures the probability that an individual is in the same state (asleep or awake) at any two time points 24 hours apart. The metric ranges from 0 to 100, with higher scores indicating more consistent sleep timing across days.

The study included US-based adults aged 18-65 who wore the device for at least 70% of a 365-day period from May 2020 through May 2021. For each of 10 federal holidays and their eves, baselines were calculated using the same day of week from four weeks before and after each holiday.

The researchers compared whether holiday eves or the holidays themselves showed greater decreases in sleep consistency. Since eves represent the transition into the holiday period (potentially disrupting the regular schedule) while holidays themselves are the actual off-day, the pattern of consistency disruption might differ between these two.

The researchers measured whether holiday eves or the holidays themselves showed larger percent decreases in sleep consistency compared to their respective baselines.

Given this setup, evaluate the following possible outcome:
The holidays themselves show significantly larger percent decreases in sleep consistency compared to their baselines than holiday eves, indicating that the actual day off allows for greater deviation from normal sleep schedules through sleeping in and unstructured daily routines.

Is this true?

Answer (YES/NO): NO